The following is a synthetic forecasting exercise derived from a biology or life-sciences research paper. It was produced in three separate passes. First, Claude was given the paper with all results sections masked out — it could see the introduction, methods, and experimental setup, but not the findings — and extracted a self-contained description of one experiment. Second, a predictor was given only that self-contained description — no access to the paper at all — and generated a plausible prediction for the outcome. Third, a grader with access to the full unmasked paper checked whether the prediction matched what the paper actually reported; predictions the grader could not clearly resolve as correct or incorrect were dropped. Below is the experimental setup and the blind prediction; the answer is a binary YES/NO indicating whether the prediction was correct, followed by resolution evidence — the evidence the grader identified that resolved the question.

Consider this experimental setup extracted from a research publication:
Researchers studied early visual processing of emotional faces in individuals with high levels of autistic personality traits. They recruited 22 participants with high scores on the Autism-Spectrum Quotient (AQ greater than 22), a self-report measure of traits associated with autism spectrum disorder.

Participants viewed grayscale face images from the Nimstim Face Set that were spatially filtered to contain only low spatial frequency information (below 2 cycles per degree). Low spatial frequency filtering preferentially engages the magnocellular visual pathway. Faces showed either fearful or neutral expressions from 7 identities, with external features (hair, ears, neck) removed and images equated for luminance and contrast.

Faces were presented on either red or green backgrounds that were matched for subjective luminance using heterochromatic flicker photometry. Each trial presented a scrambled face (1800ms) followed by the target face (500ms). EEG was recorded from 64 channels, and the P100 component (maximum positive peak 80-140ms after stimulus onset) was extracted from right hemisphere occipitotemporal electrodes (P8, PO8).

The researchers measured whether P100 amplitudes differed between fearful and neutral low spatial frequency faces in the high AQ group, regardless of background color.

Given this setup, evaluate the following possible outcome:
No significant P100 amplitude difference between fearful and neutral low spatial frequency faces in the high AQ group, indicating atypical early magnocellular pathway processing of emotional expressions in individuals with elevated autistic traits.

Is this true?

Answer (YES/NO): YES